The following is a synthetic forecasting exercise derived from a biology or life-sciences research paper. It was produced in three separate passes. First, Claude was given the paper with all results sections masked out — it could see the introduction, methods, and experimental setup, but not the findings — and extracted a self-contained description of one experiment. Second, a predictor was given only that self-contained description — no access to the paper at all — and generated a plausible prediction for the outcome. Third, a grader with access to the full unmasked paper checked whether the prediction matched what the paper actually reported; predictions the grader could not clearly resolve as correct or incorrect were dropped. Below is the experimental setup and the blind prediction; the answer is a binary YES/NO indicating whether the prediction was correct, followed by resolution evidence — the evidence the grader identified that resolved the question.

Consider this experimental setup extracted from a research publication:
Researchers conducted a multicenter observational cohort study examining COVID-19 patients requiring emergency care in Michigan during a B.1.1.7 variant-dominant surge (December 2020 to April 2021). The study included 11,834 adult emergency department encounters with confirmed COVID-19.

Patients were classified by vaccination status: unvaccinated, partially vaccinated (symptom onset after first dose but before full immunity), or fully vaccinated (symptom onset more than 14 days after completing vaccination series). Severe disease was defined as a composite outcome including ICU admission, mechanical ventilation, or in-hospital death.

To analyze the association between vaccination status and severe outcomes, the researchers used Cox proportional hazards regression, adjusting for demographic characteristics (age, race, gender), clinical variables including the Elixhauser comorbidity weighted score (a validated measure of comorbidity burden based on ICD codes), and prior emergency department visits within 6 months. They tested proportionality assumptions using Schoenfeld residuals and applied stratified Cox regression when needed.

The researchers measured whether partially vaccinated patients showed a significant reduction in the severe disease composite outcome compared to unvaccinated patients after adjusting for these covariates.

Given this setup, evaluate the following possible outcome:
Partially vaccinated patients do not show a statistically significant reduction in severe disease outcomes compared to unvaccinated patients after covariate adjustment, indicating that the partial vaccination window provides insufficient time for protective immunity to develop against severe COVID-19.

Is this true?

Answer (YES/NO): YES